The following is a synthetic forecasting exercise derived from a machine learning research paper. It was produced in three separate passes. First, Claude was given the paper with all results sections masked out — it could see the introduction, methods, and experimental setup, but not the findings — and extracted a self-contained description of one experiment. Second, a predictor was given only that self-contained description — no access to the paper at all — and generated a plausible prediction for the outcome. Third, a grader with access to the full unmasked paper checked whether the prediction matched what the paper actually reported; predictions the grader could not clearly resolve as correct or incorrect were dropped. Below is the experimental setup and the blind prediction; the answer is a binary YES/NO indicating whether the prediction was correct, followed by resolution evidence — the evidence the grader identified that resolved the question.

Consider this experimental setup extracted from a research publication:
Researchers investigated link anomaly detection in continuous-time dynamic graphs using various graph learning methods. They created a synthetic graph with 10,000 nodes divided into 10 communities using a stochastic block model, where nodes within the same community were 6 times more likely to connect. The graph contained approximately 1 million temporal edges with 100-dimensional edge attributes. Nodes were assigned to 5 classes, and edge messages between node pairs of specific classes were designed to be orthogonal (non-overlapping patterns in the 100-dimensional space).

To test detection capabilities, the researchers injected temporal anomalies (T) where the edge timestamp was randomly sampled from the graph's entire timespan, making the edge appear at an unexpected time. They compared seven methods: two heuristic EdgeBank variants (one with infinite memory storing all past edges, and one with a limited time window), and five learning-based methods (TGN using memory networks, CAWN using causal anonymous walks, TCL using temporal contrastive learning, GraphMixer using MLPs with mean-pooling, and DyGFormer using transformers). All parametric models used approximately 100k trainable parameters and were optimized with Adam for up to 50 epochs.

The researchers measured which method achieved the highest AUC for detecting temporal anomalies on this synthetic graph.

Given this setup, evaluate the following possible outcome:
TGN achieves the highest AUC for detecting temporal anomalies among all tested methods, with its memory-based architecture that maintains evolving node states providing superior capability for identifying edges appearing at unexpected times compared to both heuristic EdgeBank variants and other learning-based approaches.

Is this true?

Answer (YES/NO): NO